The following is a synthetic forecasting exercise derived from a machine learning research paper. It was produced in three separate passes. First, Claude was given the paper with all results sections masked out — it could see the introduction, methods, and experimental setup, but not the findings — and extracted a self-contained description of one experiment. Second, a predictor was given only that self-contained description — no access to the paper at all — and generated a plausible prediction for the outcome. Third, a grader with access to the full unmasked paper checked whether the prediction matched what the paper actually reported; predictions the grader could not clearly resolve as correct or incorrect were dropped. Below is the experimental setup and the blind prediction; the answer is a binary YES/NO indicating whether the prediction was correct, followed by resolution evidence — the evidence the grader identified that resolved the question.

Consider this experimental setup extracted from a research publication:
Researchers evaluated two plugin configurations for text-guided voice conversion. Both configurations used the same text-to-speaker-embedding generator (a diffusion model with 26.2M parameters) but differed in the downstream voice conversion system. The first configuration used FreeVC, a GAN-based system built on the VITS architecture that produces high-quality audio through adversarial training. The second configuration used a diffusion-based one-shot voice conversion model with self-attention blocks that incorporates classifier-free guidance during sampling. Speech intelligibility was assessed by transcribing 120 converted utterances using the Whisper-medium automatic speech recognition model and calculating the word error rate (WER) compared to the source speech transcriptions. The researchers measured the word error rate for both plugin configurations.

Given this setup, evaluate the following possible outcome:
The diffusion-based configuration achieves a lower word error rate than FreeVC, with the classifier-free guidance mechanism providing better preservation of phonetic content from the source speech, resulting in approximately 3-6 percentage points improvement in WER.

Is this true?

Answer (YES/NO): NO